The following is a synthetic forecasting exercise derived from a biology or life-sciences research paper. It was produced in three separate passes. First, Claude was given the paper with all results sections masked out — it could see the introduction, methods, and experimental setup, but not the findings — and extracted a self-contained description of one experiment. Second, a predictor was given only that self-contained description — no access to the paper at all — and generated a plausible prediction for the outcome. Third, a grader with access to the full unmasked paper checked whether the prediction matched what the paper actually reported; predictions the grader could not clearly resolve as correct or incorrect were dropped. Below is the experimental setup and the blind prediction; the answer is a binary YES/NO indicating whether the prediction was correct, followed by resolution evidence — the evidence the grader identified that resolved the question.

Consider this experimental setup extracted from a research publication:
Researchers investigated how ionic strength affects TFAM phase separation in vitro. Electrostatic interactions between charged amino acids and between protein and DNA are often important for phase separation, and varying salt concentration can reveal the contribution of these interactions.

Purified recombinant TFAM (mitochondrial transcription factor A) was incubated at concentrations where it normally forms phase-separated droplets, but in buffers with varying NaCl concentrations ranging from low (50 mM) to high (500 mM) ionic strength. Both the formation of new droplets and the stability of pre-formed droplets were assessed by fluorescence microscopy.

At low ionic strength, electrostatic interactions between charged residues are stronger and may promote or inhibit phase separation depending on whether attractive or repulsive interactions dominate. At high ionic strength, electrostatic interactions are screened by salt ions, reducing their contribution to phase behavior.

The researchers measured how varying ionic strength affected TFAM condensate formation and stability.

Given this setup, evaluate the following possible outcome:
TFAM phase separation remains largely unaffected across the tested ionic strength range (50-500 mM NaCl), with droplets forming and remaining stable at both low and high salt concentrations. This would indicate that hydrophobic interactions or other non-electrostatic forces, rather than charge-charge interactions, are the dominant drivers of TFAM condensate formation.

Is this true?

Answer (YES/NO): NO